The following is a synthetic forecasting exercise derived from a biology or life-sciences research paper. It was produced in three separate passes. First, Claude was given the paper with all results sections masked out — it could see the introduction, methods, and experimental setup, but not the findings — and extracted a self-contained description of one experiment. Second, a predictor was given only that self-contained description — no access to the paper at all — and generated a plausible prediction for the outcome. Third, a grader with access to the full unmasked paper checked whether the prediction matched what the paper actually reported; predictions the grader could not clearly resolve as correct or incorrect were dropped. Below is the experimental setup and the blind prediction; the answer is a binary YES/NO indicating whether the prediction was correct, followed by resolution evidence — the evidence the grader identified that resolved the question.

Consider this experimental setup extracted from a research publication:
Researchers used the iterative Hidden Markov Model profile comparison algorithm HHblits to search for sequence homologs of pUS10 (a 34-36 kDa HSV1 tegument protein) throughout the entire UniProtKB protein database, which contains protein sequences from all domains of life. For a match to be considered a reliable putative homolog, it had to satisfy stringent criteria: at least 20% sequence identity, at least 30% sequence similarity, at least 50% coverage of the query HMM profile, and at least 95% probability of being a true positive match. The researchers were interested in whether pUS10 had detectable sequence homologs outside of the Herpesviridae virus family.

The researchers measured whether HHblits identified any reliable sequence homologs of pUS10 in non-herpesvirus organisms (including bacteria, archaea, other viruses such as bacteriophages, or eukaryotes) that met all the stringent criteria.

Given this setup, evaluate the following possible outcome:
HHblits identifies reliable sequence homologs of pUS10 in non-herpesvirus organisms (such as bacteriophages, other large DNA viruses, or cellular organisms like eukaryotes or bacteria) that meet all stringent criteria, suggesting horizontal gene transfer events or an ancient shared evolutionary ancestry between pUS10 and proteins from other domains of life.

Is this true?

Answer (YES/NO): NO